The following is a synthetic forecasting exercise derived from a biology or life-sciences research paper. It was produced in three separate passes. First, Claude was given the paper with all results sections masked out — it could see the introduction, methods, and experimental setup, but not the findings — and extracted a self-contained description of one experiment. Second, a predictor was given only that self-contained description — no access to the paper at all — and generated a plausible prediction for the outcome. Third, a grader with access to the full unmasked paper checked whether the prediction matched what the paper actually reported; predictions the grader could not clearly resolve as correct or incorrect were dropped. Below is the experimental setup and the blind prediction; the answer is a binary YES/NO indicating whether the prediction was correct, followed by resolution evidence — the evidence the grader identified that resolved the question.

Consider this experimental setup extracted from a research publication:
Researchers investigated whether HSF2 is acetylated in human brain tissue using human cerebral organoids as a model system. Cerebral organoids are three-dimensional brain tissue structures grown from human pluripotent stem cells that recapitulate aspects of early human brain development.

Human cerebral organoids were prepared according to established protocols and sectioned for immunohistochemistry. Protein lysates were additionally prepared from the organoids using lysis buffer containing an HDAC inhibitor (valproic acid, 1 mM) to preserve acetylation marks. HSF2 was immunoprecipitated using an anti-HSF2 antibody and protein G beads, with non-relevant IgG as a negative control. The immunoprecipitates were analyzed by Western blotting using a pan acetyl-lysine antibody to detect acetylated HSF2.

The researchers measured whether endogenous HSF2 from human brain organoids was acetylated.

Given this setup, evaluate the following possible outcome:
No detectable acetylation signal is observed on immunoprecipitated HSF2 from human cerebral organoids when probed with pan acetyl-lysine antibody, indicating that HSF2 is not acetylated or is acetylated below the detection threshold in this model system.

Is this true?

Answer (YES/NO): NO